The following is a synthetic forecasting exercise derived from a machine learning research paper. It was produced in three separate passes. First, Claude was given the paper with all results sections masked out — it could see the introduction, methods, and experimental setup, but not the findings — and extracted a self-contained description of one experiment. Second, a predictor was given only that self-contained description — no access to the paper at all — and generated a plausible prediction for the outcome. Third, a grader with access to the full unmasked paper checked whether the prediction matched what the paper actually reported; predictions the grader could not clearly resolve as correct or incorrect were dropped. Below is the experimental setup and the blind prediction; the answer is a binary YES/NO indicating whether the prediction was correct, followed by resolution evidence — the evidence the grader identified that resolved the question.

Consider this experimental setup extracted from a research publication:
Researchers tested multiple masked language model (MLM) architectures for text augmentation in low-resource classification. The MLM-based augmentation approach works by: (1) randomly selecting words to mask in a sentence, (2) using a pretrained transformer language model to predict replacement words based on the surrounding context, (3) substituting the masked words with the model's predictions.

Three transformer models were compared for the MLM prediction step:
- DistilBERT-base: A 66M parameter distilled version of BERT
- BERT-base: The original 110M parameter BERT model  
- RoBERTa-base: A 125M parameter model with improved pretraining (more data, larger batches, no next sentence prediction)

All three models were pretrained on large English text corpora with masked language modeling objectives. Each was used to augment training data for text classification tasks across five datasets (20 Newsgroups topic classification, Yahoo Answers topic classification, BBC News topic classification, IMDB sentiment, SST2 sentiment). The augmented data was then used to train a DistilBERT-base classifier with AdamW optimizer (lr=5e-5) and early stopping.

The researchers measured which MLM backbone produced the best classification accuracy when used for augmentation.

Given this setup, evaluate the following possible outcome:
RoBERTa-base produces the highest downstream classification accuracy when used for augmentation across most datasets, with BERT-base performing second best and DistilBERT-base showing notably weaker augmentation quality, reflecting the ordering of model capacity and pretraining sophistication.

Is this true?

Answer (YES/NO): NO